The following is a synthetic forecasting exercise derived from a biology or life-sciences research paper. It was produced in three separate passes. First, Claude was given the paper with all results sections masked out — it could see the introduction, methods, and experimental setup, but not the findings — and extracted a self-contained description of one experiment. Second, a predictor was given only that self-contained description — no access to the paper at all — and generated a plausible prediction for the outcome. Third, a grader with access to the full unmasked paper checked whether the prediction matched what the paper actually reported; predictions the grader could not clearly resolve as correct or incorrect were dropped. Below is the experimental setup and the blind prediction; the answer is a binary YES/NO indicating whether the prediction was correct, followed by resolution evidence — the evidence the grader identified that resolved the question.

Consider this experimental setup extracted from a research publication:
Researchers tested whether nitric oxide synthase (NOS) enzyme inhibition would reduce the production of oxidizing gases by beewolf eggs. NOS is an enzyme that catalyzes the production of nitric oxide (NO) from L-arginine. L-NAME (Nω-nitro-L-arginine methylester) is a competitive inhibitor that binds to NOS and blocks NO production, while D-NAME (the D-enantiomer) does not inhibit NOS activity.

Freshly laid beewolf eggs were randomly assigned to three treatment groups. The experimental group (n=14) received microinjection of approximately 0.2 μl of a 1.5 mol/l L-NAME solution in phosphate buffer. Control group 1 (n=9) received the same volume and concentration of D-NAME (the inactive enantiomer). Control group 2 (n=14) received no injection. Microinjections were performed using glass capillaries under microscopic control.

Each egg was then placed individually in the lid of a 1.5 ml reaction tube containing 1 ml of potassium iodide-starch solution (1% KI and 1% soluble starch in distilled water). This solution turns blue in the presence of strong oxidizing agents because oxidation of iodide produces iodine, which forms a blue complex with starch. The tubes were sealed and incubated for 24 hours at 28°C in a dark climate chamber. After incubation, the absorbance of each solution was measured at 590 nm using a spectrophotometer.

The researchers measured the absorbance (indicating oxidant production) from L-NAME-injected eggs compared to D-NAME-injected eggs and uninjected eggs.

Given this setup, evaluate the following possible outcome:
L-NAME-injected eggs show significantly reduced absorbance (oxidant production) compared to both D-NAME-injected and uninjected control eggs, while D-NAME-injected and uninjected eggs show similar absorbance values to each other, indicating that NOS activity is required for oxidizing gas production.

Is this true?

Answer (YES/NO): YES